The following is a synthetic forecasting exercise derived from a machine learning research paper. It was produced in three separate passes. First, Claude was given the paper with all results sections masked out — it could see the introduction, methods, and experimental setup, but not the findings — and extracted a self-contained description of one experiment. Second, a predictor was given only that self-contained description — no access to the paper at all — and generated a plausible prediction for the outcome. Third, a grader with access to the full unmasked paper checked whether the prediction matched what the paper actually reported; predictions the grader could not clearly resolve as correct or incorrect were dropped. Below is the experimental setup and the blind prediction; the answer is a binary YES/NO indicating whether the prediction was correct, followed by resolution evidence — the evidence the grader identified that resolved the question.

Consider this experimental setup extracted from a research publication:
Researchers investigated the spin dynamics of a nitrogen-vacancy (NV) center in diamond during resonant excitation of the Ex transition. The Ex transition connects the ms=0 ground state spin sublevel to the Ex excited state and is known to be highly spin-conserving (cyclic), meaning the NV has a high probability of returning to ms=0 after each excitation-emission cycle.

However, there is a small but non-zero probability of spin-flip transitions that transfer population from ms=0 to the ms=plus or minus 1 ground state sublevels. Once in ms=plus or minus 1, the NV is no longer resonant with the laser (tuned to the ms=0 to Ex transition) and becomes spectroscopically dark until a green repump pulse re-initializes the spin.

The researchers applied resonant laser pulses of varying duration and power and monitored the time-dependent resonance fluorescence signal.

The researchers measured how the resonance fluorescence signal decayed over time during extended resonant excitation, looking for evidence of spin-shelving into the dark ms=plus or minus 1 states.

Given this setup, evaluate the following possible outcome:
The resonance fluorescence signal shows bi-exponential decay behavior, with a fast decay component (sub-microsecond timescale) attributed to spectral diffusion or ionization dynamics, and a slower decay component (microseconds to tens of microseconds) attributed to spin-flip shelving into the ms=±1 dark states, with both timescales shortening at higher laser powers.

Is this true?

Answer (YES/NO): NO